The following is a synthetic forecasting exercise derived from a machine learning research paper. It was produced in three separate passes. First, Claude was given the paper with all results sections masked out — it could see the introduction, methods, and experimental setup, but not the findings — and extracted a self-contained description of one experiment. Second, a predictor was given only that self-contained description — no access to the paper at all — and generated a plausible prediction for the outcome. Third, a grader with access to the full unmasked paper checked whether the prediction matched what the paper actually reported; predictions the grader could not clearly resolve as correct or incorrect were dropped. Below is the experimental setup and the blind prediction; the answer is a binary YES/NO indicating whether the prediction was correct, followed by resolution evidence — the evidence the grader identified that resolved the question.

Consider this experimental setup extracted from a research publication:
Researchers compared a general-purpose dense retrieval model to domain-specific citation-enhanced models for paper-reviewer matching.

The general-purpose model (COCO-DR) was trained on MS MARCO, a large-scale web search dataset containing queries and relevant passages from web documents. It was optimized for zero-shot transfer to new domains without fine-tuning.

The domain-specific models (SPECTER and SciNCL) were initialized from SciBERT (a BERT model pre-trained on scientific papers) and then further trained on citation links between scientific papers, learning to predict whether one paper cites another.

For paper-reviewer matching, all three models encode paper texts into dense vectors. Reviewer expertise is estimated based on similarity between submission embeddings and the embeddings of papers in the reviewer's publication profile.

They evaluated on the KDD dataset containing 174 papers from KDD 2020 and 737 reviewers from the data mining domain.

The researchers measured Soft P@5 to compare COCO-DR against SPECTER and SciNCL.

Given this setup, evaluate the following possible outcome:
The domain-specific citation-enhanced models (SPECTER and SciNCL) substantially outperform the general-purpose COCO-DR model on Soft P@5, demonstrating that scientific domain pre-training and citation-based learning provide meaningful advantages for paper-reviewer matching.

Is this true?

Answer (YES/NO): NO